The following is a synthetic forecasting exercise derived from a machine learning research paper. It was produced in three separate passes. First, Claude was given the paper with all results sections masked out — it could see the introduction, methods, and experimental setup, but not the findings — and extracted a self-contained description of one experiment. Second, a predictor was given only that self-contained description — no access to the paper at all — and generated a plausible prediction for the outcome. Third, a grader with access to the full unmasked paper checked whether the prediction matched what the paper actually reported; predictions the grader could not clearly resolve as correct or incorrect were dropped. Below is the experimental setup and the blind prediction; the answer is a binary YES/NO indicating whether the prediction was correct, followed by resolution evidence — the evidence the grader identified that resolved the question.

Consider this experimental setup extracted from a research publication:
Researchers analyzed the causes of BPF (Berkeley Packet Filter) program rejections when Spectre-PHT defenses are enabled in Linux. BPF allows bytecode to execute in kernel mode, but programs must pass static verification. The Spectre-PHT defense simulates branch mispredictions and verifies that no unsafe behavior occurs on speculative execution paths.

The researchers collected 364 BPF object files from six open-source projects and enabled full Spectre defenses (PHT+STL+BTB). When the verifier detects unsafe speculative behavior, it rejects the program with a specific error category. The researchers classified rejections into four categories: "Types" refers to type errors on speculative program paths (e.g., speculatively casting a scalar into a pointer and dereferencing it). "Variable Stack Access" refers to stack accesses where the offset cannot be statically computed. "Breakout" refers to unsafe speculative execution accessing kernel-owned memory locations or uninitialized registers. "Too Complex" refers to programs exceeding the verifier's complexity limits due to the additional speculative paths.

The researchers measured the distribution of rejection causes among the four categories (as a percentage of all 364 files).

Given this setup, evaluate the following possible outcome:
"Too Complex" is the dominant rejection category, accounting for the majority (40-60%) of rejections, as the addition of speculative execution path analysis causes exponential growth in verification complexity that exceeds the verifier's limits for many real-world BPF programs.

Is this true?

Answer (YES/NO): NO